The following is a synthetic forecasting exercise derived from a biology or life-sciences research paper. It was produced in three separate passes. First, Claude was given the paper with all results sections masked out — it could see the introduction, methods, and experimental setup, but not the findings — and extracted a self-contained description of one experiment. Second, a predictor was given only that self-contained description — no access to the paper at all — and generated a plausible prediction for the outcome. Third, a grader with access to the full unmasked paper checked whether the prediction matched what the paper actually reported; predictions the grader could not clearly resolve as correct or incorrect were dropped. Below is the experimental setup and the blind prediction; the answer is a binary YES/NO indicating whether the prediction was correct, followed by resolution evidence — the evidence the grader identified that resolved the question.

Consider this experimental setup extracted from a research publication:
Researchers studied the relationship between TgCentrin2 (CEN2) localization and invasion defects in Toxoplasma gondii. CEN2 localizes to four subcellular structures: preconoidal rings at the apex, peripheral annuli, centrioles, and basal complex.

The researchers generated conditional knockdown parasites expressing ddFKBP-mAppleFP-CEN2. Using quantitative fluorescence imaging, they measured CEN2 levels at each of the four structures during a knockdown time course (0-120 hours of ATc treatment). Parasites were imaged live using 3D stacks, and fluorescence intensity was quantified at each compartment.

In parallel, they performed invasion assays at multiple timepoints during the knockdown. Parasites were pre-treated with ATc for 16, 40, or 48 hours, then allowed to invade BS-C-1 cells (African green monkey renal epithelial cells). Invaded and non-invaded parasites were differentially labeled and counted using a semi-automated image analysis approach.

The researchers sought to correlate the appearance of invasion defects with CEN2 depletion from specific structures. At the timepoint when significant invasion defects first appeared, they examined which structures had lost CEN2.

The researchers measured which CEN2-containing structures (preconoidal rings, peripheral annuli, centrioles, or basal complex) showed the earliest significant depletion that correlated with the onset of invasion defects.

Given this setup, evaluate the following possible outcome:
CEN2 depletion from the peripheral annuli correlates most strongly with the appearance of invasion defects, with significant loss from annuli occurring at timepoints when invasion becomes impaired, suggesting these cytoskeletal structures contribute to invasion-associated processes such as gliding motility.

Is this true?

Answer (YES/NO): NO